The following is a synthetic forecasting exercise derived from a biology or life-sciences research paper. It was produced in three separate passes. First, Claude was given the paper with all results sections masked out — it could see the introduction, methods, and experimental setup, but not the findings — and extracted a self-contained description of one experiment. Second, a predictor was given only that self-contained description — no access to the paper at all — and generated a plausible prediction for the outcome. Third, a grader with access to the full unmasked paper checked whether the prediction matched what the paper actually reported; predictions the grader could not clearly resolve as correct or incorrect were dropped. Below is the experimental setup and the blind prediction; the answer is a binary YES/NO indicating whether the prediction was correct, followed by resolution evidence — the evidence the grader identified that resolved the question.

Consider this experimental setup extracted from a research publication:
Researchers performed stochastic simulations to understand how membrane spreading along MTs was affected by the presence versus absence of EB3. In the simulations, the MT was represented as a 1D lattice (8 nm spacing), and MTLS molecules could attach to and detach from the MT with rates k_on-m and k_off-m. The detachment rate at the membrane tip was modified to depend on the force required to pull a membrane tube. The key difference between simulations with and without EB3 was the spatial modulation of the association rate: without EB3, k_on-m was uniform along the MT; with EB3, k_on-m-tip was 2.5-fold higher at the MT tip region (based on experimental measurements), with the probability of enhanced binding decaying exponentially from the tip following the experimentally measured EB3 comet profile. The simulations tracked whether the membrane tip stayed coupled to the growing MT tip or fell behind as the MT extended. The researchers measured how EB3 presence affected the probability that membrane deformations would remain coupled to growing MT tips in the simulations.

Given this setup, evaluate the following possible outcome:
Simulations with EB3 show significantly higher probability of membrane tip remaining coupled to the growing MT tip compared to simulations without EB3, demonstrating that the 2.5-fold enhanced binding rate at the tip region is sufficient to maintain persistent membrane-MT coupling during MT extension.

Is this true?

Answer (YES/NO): YES